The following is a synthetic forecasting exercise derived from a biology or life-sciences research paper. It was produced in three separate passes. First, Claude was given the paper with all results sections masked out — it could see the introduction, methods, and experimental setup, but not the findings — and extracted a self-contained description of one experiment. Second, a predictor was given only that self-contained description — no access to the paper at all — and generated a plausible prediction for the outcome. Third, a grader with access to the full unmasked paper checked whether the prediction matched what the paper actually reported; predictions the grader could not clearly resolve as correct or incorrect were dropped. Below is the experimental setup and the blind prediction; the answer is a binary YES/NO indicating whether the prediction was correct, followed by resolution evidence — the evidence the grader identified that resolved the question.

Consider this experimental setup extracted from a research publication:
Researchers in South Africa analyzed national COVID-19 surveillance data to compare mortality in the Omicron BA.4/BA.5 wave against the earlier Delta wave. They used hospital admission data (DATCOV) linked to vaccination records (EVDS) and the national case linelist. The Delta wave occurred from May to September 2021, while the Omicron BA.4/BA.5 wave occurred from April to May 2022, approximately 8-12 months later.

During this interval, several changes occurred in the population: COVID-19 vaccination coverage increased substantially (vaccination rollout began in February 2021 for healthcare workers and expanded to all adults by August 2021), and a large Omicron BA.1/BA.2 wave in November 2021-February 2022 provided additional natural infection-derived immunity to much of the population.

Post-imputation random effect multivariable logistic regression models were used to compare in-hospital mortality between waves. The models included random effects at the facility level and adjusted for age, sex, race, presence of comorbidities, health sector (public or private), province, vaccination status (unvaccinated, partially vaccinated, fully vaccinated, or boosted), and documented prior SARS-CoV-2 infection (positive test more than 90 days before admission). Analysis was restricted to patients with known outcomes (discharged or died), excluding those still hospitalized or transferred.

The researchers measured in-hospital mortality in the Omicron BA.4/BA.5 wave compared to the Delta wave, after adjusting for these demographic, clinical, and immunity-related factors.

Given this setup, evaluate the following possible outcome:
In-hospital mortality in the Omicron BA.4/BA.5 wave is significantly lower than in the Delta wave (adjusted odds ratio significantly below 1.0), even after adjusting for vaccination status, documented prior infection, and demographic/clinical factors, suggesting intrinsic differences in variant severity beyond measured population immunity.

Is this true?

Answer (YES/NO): YES